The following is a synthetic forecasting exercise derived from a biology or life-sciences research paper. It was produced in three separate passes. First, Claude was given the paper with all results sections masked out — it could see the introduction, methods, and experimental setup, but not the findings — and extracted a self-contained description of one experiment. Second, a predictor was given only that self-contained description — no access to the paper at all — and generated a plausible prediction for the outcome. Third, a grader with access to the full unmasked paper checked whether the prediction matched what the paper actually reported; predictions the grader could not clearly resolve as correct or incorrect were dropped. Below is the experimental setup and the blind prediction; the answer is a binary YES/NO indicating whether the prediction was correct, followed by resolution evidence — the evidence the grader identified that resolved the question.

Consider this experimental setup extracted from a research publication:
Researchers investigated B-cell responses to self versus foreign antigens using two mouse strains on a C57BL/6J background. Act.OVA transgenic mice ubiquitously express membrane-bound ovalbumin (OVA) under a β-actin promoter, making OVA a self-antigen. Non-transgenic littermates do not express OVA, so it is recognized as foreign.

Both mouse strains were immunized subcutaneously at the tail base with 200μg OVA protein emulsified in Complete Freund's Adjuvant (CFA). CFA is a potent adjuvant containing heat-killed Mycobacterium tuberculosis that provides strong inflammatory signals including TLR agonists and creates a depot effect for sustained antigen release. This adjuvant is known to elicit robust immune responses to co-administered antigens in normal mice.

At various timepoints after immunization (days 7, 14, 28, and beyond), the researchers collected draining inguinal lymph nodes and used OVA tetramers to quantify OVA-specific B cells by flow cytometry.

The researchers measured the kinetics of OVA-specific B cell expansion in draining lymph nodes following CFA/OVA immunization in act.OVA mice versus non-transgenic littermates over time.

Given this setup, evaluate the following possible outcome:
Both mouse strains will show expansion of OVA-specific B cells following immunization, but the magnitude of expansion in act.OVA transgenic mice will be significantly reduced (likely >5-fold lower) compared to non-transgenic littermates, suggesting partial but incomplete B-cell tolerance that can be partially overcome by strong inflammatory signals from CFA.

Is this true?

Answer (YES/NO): NO